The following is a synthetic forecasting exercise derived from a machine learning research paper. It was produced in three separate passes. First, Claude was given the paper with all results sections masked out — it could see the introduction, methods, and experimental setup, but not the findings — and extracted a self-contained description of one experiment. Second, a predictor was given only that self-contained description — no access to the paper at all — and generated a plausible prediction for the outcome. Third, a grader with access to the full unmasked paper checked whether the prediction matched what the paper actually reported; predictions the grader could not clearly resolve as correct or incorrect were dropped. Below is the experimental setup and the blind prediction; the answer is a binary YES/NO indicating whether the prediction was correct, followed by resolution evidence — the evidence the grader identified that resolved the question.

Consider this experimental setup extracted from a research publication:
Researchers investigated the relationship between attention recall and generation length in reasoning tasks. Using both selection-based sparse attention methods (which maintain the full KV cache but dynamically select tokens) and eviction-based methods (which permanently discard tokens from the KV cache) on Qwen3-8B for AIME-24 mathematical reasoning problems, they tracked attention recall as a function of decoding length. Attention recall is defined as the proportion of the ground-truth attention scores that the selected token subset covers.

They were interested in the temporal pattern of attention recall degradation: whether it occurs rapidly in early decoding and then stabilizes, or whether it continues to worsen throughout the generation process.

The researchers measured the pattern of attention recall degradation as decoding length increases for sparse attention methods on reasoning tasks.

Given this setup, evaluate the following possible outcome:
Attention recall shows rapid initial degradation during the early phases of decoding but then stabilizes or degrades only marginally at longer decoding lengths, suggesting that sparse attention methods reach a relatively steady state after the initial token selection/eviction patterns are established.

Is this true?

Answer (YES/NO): NO